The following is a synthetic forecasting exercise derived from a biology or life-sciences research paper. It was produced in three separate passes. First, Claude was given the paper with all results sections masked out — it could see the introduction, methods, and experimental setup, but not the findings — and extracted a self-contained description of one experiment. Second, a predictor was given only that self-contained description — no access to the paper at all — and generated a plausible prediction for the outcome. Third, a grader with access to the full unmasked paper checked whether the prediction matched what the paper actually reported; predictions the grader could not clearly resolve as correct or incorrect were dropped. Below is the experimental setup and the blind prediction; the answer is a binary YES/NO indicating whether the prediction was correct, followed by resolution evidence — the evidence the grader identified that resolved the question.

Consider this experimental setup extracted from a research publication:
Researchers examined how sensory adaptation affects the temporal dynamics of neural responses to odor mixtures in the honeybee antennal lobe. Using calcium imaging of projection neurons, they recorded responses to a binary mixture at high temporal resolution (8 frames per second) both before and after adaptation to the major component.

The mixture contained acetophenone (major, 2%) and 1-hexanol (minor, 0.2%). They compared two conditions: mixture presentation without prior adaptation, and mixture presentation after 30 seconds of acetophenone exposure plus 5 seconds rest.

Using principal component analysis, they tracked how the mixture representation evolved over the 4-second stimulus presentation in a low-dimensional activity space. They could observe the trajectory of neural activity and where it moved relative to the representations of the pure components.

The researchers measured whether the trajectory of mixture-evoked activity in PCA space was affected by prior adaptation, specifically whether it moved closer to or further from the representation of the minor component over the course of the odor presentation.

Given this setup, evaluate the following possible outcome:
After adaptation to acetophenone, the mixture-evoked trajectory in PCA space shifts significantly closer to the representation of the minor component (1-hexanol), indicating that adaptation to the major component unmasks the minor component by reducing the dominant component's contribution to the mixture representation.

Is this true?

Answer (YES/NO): YES